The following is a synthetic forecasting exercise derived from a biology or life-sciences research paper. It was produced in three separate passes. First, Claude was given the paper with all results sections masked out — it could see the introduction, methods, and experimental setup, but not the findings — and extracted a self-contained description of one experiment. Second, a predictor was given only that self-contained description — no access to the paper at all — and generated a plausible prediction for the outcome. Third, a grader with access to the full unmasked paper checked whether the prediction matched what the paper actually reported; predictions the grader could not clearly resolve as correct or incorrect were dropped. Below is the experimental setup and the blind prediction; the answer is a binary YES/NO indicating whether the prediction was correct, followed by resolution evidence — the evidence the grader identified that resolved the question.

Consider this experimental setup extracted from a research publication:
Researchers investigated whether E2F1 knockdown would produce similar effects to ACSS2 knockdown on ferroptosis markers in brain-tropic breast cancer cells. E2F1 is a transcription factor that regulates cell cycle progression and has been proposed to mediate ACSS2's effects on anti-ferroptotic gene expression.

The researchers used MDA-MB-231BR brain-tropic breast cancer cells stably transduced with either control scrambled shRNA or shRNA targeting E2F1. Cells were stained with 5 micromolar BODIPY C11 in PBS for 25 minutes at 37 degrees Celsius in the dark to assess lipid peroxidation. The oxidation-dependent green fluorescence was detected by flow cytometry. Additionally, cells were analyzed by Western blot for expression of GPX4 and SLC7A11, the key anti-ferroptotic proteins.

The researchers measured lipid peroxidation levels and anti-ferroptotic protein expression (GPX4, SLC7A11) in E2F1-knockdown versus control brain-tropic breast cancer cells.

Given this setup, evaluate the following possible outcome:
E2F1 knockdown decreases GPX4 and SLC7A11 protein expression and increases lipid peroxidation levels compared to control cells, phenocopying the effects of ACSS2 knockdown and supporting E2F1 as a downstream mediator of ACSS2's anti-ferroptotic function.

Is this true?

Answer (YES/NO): YES